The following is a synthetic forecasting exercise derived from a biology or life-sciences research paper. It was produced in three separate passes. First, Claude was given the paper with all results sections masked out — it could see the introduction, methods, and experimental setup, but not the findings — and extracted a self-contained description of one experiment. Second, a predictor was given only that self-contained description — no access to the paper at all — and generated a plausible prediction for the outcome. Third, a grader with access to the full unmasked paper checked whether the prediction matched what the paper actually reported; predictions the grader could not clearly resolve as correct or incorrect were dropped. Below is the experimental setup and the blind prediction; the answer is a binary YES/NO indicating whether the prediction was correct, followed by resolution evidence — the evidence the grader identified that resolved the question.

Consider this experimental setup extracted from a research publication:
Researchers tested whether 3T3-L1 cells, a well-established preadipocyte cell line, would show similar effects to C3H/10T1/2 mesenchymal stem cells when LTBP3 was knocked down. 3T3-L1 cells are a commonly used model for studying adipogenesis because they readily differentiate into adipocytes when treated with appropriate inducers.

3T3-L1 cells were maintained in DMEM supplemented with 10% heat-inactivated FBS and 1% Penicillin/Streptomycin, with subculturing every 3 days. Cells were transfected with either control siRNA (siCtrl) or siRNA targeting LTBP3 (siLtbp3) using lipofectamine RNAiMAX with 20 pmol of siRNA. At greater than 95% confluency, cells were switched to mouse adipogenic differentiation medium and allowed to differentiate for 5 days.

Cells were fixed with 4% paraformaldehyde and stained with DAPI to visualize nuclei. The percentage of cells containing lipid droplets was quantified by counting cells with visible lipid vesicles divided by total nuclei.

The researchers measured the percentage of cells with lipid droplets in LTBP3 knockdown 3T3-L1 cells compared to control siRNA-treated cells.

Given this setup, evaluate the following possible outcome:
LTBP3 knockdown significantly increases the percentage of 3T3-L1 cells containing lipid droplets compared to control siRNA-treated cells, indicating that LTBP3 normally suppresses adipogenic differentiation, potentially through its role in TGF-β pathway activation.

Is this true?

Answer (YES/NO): NO